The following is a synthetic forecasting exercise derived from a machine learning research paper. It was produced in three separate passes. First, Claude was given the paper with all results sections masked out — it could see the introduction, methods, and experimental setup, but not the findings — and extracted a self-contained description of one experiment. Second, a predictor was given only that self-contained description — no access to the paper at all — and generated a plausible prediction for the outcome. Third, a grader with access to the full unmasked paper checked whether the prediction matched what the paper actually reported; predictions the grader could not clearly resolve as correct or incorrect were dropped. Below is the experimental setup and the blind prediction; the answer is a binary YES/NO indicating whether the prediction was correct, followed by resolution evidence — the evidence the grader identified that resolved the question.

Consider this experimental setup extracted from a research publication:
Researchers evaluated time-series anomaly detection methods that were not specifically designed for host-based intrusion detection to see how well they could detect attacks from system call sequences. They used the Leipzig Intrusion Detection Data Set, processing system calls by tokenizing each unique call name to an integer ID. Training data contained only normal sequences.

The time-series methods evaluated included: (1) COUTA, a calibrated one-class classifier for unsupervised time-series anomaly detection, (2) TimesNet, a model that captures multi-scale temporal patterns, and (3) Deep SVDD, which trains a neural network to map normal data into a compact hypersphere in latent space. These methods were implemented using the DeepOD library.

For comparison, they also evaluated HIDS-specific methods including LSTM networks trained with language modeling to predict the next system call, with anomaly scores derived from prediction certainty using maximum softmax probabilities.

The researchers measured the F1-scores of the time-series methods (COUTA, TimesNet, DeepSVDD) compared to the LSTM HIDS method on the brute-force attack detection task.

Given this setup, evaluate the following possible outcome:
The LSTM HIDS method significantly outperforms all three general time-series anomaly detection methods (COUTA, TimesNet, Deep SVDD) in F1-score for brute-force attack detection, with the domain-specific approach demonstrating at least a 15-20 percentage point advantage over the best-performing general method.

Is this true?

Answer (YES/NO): YES